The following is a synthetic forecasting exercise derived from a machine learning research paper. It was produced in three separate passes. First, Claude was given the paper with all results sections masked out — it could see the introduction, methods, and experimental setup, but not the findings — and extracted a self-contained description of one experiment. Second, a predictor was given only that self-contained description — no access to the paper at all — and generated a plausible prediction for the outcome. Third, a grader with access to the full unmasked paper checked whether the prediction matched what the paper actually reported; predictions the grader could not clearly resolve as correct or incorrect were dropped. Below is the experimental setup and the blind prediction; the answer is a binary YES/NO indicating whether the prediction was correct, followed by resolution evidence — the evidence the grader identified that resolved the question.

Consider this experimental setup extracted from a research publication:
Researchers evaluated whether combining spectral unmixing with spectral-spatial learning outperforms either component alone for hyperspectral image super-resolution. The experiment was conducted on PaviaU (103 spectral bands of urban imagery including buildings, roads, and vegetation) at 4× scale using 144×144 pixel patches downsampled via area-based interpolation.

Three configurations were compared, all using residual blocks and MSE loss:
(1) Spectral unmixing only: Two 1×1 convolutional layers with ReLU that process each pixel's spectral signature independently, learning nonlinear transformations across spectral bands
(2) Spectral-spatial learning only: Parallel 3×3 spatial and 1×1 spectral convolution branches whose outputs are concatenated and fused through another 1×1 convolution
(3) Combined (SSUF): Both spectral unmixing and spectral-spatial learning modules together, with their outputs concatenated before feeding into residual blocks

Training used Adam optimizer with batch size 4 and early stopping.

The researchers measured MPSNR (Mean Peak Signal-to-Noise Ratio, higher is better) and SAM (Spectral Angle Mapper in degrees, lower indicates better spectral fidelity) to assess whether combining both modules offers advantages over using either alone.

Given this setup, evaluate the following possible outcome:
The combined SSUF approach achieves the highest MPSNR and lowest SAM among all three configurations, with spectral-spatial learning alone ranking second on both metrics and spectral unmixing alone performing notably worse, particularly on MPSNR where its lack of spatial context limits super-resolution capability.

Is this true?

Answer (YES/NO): NO